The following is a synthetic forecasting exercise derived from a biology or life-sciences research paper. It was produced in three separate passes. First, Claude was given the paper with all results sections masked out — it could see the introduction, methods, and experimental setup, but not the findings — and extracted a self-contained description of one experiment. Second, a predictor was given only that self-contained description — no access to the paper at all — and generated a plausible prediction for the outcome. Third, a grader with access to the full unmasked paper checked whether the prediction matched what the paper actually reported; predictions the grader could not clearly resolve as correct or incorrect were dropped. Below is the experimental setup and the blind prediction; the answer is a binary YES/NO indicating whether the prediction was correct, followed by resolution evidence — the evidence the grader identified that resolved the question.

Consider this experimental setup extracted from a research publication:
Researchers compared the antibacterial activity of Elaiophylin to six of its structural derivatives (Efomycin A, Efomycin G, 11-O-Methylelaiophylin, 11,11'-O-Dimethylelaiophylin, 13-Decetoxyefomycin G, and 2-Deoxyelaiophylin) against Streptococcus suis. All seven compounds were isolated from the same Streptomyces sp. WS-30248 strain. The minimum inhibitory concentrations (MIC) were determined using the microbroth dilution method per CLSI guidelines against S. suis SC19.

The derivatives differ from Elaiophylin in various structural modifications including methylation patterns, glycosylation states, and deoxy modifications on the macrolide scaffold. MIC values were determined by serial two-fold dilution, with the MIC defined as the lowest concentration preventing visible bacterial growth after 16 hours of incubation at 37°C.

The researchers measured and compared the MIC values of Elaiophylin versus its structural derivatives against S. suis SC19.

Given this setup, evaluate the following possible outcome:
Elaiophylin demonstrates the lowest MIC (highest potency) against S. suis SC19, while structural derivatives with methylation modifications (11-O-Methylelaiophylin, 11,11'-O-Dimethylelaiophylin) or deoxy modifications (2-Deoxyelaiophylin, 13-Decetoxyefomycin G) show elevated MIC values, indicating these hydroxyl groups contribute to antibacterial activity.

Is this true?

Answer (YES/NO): YES